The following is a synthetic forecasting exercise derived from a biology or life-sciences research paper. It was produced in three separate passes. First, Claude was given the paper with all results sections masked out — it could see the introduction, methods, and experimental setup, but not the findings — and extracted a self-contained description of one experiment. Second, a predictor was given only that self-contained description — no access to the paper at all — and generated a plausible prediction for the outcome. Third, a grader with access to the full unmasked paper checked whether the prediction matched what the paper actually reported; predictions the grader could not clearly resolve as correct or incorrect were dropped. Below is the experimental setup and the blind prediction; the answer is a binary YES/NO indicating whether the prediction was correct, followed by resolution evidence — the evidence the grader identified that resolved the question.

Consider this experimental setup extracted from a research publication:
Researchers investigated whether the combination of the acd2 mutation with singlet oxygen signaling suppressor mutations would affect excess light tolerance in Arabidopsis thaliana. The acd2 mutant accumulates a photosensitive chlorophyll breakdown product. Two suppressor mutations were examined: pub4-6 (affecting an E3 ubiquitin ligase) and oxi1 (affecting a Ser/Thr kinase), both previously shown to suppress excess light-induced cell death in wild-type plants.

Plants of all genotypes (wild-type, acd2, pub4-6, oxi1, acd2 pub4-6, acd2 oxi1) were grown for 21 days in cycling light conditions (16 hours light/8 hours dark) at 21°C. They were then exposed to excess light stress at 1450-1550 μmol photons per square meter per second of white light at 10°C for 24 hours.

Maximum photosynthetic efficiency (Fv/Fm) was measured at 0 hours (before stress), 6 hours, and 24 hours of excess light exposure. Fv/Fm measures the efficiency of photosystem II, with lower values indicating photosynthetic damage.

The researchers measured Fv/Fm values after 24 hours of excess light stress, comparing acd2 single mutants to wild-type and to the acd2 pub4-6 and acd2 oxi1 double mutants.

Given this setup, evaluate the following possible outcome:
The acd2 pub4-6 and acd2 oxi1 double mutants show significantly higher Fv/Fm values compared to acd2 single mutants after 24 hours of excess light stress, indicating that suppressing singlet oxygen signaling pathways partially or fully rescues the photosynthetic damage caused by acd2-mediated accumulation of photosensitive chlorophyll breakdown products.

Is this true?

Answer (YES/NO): NO